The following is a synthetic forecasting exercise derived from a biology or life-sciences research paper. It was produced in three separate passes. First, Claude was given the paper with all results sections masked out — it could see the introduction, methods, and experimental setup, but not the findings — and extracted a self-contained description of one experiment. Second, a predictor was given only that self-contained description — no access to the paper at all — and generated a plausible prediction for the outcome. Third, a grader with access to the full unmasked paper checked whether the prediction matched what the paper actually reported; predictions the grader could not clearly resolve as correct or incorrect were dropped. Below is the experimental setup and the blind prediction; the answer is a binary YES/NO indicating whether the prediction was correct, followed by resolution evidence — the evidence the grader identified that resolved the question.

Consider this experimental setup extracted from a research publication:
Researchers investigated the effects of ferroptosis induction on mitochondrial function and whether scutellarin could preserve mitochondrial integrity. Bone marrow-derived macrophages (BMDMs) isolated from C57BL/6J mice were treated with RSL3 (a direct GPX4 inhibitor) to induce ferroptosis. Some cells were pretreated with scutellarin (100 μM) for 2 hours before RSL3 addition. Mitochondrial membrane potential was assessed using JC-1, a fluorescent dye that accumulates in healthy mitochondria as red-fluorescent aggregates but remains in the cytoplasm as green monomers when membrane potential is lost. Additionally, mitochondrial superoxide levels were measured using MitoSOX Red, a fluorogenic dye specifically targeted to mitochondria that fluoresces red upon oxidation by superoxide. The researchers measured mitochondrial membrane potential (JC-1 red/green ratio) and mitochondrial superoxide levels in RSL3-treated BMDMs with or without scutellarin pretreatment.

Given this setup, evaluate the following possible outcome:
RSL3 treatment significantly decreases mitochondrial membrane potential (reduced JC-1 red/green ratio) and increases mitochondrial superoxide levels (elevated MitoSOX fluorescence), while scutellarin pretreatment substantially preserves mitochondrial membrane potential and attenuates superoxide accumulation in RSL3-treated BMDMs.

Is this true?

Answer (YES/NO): YES